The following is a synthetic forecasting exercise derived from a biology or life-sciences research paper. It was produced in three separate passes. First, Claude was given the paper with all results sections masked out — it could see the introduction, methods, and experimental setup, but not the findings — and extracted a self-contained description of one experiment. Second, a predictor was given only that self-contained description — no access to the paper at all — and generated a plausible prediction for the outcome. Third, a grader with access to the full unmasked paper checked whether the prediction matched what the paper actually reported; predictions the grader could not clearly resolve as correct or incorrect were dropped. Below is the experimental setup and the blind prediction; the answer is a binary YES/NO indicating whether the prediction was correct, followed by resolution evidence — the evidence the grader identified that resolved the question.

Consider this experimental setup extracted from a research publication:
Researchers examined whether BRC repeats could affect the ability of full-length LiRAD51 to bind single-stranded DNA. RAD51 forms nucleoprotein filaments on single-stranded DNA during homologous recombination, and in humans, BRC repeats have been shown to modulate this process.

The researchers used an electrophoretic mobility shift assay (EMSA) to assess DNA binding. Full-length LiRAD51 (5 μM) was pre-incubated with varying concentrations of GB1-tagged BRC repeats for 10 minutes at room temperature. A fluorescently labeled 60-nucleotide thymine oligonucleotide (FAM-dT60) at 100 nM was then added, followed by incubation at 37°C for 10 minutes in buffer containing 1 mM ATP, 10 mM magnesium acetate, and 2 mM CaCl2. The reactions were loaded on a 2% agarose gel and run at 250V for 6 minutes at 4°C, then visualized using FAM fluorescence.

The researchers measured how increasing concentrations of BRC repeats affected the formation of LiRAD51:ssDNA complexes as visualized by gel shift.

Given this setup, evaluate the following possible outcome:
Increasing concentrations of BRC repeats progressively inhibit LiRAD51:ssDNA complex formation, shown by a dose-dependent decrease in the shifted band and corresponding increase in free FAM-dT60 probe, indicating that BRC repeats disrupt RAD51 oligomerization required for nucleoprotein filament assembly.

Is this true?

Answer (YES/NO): YES